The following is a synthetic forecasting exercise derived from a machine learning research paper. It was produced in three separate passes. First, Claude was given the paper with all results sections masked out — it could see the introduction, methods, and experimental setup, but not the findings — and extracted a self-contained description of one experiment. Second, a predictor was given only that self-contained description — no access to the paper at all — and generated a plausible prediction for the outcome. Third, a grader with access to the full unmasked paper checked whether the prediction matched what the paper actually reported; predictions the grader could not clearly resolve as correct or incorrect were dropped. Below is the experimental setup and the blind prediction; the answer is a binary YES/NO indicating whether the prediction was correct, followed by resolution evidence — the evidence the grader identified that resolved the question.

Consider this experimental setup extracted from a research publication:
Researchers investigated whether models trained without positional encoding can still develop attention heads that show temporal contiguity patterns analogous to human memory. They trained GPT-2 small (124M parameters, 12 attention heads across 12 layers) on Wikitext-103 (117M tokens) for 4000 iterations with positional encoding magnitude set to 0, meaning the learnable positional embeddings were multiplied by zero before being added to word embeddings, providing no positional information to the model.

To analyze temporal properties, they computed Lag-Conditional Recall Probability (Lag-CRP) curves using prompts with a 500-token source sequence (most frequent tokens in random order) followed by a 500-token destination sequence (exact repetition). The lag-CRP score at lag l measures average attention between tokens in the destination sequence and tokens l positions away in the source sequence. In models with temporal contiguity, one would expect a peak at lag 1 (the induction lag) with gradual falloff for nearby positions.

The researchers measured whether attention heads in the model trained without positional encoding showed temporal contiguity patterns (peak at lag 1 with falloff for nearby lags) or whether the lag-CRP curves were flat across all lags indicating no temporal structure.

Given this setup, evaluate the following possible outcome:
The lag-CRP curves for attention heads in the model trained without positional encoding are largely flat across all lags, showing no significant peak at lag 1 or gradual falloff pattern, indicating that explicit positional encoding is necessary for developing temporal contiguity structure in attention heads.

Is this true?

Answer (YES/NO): NO